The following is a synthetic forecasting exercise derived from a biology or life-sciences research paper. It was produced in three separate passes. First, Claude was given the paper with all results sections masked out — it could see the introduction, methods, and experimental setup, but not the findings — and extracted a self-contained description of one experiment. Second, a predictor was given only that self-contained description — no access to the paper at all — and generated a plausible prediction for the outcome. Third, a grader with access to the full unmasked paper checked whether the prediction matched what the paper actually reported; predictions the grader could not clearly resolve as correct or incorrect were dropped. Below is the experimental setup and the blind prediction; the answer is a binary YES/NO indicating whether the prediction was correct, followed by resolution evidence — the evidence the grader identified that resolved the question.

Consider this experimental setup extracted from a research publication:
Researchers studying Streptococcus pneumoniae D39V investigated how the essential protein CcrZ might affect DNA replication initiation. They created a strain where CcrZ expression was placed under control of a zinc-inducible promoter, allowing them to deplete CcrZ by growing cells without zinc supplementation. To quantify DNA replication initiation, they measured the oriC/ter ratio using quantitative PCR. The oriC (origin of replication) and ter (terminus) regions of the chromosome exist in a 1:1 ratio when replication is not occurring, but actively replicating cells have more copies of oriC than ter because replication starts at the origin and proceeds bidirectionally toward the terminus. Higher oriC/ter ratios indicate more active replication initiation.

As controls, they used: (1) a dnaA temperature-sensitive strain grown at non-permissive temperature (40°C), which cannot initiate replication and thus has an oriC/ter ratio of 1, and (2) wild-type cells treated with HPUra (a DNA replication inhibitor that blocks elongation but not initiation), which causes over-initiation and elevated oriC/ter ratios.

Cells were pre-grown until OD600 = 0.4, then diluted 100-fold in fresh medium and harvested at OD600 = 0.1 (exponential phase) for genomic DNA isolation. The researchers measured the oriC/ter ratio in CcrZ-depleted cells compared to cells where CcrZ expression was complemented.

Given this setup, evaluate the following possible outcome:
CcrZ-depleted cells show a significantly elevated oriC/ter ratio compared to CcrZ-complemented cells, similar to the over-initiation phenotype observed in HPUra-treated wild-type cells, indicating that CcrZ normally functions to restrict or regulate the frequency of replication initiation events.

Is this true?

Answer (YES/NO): NO